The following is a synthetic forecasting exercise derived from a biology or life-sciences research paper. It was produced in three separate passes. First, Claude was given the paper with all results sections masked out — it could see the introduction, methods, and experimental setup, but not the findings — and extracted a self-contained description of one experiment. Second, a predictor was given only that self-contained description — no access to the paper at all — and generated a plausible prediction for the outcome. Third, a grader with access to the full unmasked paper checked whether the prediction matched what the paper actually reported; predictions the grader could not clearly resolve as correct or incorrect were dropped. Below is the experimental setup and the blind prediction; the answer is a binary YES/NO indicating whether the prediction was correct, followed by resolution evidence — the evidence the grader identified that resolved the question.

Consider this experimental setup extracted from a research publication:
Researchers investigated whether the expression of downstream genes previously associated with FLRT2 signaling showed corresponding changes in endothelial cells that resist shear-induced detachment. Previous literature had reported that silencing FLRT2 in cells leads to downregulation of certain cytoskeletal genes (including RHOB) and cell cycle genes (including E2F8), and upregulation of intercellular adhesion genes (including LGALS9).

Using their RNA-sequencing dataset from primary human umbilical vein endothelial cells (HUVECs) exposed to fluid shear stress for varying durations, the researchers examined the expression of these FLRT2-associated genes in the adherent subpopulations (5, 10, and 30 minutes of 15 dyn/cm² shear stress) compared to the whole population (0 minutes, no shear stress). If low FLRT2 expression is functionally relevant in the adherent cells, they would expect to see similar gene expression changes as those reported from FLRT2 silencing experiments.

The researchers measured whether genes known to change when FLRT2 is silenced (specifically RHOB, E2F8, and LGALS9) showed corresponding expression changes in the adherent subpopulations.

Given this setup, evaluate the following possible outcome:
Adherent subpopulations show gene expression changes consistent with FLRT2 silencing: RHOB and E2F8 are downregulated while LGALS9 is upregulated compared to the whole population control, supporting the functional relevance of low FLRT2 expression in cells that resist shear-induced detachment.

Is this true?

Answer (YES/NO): YES